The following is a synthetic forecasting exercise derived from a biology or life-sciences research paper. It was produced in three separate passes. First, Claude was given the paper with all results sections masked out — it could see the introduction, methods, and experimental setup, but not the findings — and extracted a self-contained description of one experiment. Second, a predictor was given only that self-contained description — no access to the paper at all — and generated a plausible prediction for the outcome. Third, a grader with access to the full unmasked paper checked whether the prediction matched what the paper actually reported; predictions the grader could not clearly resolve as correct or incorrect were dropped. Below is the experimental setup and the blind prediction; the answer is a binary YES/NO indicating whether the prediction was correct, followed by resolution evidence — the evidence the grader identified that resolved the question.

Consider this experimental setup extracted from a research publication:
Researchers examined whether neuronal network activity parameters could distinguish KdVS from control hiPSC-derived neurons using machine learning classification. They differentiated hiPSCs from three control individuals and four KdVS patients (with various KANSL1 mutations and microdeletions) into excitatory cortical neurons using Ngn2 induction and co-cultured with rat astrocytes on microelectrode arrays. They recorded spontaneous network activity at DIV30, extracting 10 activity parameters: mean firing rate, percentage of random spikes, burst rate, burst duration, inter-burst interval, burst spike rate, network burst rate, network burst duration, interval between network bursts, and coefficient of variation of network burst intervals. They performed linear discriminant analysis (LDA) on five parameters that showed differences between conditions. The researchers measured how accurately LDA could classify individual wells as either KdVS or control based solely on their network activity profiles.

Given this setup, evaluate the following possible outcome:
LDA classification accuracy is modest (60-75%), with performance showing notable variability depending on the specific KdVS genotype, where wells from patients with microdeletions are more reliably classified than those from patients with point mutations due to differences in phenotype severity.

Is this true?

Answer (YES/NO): NO